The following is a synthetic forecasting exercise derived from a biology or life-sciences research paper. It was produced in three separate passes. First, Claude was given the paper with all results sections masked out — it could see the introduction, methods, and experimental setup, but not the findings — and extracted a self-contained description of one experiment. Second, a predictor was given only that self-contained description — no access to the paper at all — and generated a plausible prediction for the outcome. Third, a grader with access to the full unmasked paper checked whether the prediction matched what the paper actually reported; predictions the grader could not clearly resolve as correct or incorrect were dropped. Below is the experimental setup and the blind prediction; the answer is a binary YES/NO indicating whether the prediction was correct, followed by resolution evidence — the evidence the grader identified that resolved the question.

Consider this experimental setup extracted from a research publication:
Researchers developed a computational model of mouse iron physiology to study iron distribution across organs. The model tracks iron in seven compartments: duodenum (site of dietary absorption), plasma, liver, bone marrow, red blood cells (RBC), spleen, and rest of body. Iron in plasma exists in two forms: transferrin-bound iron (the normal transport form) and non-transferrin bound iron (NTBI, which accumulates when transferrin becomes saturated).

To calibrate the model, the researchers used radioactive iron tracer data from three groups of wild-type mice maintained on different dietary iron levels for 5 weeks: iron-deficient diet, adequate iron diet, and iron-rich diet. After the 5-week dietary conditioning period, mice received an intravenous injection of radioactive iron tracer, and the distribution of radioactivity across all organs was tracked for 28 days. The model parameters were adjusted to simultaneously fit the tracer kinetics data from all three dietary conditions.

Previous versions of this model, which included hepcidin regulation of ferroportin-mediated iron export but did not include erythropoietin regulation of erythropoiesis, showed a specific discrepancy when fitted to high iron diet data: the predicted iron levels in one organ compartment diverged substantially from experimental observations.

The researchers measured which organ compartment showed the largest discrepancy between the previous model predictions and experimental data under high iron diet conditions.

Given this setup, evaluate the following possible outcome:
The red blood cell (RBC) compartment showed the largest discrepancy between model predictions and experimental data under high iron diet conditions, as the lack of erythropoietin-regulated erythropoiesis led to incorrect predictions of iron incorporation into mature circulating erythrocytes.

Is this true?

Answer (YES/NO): YES